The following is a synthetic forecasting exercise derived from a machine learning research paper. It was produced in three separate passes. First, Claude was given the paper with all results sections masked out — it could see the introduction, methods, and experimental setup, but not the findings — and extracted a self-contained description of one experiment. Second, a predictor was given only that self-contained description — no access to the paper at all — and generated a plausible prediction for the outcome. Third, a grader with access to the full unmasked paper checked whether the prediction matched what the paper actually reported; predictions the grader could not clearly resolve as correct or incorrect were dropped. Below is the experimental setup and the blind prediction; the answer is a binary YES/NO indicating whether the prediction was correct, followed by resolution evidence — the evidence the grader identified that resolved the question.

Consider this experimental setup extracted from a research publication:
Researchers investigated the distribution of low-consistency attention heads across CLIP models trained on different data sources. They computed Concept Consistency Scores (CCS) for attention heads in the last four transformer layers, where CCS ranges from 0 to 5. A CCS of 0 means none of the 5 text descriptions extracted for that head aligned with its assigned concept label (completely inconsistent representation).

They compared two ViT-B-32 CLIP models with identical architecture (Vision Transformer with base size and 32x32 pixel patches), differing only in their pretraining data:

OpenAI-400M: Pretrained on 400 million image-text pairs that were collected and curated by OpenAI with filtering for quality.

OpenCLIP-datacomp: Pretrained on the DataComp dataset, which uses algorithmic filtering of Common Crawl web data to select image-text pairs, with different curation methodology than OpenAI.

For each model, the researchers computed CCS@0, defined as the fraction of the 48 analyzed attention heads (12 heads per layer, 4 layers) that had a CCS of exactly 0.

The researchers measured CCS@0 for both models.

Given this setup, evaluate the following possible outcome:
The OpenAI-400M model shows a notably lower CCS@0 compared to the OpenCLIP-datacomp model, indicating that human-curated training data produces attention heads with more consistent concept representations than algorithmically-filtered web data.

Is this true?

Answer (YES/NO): YES